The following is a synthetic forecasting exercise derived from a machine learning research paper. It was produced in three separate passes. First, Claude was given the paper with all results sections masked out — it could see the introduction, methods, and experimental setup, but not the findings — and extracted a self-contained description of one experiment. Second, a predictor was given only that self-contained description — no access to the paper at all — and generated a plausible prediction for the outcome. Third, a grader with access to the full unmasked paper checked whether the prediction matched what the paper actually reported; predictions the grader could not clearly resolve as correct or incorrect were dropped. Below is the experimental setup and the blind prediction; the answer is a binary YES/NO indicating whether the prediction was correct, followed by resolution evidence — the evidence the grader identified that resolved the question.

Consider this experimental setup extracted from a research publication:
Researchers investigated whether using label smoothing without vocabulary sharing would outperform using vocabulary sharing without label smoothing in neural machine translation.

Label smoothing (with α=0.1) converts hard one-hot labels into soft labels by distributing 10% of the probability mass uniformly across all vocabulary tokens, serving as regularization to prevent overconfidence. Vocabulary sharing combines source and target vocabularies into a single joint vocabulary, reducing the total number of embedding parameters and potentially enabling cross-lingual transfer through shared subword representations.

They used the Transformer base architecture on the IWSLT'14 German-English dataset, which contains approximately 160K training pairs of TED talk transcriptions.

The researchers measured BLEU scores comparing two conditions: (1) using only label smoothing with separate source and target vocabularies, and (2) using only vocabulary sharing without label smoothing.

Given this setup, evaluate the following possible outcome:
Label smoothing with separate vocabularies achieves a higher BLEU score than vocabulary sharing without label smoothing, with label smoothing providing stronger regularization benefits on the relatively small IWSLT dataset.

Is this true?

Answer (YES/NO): YES